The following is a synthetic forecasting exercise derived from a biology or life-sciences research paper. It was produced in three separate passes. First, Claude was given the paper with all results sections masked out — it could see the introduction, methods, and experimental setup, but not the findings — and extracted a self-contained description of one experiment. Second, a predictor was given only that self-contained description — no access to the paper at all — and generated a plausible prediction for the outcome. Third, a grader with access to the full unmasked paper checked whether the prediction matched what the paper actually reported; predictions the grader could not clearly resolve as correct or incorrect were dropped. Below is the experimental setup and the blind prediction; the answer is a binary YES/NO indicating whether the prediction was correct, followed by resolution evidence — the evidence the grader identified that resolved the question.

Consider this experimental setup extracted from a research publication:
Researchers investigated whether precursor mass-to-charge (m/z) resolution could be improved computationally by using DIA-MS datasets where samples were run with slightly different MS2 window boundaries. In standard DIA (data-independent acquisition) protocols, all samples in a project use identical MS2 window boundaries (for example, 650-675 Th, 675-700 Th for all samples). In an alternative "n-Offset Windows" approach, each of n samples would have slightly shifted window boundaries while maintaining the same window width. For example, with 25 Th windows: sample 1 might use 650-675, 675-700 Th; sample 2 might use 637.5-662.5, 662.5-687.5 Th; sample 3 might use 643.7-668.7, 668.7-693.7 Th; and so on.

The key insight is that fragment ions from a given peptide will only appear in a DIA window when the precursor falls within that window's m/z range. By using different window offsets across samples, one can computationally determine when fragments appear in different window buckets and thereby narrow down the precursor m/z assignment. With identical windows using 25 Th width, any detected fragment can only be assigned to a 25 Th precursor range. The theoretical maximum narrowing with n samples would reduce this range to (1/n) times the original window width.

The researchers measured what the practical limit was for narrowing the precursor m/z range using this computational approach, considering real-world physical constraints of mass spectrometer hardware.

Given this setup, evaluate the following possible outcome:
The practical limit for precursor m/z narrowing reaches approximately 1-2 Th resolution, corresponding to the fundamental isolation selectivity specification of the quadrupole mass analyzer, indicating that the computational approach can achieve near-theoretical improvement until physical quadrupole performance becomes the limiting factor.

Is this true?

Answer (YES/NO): NO